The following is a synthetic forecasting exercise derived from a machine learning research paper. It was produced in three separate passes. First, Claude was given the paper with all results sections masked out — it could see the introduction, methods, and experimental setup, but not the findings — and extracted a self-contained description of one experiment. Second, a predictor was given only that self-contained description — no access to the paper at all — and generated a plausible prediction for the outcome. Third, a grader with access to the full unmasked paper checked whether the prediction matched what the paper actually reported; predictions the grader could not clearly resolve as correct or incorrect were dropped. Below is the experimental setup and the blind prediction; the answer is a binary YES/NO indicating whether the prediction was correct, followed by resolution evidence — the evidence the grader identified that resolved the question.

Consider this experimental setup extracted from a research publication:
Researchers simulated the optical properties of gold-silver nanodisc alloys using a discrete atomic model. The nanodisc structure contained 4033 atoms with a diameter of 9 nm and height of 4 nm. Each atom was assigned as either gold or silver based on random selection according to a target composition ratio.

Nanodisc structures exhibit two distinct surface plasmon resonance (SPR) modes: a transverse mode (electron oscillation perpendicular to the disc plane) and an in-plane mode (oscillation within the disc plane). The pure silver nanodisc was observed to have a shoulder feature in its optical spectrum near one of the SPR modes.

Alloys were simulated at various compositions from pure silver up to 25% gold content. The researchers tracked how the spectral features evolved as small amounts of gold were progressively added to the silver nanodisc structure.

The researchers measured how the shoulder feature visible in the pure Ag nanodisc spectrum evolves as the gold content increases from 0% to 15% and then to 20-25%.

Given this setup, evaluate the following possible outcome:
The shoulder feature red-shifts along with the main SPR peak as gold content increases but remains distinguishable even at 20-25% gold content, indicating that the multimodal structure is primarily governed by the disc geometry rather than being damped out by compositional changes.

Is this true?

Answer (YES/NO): NO